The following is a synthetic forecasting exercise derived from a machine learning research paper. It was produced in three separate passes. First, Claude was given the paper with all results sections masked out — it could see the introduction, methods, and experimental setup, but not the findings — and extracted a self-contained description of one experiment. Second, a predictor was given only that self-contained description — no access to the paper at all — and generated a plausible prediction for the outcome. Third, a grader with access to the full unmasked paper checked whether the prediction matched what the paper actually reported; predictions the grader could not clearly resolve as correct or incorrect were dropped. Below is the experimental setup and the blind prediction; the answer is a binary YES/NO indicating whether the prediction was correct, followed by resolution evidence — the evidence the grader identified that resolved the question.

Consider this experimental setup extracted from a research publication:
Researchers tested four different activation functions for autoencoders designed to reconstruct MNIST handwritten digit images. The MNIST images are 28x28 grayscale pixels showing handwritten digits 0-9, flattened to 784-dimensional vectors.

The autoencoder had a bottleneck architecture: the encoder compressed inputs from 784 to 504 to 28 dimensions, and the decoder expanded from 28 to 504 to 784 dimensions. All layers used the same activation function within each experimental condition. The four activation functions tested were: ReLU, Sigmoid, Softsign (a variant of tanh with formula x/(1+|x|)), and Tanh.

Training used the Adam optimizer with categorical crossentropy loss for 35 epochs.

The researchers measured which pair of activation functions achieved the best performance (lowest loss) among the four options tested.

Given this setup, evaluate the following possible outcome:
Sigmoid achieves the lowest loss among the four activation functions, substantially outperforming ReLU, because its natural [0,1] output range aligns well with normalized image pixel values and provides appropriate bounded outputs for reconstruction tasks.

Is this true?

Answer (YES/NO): NO